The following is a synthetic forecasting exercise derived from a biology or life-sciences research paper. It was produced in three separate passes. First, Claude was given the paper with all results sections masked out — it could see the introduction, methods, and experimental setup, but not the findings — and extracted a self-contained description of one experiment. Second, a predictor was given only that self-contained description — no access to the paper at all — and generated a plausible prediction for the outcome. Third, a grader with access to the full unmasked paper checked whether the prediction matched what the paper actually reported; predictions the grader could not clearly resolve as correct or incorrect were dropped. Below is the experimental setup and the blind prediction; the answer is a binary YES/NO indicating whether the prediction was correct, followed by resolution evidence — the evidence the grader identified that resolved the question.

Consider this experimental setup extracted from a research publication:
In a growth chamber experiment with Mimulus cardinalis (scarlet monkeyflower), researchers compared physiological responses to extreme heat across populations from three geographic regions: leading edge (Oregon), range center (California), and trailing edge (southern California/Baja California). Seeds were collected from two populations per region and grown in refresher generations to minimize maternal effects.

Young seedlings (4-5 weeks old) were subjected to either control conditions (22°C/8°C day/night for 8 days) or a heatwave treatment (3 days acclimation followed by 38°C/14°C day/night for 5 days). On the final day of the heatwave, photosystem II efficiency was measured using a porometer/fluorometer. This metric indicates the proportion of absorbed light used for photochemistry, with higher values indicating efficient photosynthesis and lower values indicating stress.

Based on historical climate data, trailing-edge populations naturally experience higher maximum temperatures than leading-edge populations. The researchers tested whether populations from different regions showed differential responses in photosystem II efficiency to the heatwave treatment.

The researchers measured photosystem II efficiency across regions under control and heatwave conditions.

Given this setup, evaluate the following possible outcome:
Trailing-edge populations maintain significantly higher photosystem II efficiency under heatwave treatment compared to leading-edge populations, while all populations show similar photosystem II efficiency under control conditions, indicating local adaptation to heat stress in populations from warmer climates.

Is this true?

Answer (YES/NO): NO